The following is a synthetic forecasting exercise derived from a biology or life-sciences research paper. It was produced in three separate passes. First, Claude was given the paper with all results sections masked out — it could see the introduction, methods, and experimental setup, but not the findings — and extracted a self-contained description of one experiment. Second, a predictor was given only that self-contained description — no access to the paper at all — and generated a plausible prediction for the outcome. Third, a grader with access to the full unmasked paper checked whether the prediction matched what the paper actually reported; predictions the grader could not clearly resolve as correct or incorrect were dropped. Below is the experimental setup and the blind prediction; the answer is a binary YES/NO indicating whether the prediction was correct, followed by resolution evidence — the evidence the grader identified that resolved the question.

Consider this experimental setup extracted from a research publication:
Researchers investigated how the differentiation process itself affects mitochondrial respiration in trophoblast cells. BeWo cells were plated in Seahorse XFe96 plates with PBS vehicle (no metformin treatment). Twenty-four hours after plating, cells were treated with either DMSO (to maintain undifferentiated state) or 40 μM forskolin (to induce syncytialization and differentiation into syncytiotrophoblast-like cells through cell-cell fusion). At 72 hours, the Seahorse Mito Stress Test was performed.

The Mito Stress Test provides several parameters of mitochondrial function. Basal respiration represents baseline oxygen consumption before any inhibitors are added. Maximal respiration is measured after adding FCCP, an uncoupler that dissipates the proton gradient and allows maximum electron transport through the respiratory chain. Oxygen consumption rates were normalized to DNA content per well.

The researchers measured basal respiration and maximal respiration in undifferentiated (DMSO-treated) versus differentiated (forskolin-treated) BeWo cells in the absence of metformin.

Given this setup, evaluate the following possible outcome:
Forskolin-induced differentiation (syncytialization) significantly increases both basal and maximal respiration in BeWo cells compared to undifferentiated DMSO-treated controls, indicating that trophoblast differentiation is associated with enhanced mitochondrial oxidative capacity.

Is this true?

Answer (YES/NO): NO